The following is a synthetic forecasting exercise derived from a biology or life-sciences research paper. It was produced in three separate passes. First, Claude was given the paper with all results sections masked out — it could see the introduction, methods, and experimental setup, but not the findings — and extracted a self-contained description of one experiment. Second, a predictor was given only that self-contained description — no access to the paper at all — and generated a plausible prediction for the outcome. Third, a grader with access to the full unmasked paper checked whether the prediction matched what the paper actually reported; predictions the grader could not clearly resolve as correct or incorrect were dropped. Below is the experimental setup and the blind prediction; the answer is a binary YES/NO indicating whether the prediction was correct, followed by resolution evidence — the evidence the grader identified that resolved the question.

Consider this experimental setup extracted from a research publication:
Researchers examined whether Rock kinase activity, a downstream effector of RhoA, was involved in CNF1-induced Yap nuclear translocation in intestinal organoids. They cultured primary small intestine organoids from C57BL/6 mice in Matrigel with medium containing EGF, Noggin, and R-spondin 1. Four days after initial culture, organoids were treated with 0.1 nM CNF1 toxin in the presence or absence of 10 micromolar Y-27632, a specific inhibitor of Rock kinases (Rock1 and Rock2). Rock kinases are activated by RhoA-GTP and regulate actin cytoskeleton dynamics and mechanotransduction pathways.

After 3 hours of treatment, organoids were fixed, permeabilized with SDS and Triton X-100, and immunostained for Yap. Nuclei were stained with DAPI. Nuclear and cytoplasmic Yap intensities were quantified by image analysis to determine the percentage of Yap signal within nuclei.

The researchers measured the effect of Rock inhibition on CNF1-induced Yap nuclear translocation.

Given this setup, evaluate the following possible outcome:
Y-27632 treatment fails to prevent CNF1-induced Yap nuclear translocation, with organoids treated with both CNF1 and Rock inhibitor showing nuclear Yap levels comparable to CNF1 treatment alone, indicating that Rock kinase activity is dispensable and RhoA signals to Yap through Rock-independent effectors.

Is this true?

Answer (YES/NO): NO